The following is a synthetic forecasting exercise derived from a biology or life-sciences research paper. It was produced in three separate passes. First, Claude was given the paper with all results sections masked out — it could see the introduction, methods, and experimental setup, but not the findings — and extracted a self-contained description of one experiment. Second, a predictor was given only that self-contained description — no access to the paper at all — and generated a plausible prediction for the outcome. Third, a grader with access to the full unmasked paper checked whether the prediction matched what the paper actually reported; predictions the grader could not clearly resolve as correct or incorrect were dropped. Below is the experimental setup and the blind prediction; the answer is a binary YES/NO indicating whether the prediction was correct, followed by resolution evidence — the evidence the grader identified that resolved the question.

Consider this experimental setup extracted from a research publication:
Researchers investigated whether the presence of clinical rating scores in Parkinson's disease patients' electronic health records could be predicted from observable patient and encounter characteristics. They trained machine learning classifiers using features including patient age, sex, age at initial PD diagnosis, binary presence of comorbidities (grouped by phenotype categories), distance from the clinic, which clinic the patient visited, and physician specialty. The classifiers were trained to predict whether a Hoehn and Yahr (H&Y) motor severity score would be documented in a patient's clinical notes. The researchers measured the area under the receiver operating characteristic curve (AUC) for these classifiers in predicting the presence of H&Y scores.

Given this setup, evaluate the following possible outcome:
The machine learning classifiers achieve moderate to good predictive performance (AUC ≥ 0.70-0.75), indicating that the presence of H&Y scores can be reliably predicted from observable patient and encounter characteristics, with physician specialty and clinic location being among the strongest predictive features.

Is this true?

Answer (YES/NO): NO